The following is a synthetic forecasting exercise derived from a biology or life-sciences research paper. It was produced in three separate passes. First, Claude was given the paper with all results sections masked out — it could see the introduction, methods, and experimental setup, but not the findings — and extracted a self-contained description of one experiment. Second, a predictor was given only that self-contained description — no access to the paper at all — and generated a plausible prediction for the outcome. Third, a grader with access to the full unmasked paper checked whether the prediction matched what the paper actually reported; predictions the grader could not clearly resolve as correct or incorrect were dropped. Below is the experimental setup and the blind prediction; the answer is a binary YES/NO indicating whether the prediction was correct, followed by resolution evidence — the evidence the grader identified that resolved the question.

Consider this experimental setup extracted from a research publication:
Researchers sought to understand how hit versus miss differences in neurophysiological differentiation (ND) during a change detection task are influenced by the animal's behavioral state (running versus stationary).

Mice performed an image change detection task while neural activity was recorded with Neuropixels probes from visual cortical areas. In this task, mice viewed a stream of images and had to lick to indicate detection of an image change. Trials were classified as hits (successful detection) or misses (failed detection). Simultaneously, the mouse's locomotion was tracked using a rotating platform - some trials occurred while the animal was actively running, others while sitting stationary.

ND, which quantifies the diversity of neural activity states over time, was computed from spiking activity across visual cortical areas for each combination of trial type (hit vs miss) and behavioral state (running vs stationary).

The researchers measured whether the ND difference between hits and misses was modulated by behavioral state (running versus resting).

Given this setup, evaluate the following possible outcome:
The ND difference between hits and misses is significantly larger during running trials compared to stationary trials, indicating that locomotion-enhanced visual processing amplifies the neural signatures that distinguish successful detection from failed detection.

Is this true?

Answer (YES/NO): YES